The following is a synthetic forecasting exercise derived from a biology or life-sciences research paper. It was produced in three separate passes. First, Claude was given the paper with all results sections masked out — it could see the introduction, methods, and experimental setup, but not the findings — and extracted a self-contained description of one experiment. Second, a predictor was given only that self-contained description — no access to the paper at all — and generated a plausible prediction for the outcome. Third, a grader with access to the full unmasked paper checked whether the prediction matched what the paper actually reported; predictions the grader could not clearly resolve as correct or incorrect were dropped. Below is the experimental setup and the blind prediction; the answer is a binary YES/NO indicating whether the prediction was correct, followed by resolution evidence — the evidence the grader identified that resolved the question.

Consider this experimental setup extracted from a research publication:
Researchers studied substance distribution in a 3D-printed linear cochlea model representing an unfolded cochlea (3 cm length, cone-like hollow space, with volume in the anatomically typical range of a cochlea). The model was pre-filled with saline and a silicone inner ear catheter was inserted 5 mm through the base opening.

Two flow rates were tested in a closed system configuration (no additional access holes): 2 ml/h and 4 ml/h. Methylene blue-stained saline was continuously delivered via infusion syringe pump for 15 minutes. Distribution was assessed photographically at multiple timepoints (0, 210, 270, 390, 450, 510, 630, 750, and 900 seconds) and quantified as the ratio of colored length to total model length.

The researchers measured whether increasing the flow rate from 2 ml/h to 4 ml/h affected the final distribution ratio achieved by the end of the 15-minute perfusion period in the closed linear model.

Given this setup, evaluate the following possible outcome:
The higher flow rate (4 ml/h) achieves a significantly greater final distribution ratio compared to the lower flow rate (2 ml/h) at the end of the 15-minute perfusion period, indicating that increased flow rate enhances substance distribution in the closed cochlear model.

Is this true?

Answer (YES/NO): NO